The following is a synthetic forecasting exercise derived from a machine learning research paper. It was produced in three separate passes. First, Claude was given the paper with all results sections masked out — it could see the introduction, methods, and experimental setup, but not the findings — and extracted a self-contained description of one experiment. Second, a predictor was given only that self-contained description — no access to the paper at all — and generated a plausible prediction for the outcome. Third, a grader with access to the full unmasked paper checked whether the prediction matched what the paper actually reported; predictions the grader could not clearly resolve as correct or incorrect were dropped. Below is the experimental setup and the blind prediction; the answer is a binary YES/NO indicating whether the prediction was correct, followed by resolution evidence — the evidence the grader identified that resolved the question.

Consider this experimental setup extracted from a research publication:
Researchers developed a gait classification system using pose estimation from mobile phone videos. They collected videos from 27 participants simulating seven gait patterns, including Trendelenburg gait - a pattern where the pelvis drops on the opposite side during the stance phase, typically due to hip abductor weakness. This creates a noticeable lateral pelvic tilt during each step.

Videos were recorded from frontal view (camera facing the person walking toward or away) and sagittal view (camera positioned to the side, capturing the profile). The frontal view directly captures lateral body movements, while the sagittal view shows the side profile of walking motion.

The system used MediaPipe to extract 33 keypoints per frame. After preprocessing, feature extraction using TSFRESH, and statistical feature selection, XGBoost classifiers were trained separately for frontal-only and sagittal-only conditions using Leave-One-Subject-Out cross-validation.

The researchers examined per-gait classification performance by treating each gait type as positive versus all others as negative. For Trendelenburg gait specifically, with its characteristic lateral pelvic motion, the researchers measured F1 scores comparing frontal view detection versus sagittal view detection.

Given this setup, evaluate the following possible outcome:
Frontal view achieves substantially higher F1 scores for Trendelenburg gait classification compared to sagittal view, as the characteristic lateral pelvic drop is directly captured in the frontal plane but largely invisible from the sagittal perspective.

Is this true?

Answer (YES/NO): NO